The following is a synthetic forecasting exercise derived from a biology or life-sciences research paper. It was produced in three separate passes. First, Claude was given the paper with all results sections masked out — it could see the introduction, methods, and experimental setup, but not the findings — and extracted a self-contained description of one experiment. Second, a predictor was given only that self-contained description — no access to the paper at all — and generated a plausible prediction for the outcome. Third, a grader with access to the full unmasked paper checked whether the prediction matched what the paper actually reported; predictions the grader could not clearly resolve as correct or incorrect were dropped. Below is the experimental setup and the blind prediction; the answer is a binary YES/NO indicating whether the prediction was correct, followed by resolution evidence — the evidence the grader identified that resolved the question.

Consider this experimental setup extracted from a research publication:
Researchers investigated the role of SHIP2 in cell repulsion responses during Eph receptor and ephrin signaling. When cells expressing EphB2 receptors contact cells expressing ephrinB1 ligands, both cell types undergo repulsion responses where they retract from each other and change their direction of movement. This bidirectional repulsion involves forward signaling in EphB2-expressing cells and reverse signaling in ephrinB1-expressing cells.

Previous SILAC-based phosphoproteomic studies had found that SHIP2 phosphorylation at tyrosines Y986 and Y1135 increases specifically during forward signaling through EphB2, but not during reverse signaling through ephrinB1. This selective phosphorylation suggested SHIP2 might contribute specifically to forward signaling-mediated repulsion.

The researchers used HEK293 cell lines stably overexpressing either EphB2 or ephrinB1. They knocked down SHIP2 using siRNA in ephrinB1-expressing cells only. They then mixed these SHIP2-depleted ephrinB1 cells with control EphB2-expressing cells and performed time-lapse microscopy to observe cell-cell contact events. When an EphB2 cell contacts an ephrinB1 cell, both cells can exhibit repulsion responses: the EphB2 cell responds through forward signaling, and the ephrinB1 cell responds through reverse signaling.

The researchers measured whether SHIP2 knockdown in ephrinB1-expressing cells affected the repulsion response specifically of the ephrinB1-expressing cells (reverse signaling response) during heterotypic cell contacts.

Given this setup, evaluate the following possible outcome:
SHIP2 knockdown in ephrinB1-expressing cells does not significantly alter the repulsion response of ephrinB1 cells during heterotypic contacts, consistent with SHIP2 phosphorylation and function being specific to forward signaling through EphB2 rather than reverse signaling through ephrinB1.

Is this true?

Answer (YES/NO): NO